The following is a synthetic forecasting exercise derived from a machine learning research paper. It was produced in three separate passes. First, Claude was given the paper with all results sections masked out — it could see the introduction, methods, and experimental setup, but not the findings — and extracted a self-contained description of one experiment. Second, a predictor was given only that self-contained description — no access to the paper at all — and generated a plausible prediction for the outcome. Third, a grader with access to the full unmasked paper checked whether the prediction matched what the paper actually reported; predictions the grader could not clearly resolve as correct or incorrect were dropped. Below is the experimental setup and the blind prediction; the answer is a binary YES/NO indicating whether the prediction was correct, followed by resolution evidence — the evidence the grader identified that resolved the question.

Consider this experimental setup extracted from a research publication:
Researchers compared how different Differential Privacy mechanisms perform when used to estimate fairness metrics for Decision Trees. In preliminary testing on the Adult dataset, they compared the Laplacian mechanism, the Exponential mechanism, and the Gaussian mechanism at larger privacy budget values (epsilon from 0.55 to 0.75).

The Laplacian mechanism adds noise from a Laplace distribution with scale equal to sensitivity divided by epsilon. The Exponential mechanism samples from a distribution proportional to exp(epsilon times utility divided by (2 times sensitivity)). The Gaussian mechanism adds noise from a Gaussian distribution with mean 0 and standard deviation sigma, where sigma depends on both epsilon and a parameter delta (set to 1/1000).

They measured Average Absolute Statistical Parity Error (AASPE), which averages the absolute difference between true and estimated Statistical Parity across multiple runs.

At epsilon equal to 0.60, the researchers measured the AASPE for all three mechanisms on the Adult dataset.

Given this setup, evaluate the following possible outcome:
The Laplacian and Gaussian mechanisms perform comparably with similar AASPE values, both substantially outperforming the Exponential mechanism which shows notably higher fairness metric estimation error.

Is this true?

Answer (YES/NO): NO